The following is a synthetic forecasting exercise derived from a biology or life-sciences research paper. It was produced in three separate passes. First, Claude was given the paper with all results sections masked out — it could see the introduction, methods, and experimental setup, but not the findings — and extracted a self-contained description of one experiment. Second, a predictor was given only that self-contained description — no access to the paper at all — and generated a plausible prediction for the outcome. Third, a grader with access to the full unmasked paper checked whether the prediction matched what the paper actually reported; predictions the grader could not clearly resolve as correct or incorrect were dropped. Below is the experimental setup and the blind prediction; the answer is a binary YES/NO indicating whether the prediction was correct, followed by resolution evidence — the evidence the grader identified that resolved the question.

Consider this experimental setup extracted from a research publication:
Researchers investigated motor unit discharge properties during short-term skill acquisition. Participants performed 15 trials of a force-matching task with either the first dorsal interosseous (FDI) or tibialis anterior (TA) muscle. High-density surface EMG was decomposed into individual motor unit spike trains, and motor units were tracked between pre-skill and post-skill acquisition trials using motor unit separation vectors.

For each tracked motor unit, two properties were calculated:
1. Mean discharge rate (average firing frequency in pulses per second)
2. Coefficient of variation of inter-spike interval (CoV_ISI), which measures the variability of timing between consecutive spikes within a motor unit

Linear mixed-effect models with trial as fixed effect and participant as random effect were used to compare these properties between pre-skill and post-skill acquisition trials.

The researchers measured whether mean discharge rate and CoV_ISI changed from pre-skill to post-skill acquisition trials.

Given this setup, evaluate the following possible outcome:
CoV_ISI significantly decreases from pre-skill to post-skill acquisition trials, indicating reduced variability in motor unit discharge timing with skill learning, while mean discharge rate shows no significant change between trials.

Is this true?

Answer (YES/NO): NO